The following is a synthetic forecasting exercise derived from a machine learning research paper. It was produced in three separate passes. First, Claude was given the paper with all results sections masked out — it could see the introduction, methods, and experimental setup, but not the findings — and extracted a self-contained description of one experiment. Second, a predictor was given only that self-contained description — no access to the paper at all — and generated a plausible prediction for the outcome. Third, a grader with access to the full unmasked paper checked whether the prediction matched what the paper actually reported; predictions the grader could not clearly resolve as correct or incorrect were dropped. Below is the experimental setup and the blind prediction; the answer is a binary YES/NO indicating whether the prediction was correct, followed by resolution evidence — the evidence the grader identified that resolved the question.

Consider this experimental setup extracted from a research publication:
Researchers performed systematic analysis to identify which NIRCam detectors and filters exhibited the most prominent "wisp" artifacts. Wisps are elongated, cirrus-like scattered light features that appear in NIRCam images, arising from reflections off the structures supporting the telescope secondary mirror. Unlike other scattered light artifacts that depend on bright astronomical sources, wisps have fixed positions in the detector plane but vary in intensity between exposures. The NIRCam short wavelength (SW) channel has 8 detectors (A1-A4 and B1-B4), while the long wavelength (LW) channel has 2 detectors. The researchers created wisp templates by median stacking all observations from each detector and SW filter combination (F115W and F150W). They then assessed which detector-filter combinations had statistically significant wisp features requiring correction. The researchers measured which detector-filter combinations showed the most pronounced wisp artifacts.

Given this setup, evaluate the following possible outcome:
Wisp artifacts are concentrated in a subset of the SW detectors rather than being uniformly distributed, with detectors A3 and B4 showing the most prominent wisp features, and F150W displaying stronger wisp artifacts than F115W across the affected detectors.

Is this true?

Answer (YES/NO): NO